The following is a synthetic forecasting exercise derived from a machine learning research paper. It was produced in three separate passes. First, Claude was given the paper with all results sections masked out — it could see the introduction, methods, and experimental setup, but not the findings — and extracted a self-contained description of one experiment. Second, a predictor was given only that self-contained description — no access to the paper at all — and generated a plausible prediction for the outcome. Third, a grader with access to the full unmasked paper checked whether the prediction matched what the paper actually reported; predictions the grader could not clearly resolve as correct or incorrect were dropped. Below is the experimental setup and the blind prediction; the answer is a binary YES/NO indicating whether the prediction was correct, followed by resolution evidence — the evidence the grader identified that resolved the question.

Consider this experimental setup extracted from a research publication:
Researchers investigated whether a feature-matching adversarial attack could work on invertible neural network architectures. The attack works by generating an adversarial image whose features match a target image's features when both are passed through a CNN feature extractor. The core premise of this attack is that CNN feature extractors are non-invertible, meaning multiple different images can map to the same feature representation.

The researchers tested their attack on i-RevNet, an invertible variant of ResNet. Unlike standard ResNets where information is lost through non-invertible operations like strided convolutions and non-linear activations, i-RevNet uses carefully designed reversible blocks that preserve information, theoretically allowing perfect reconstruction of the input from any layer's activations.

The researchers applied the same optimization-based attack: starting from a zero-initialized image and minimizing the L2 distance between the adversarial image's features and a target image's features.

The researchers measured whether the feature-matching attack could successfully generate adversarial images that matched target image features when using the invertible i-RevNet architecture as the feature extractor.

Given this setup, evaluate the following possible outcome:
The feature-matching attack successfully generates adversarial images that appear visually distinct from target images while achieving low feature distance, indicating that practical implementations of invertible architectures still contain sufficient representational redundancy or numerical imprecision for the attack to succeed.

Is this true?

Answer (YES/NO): YES